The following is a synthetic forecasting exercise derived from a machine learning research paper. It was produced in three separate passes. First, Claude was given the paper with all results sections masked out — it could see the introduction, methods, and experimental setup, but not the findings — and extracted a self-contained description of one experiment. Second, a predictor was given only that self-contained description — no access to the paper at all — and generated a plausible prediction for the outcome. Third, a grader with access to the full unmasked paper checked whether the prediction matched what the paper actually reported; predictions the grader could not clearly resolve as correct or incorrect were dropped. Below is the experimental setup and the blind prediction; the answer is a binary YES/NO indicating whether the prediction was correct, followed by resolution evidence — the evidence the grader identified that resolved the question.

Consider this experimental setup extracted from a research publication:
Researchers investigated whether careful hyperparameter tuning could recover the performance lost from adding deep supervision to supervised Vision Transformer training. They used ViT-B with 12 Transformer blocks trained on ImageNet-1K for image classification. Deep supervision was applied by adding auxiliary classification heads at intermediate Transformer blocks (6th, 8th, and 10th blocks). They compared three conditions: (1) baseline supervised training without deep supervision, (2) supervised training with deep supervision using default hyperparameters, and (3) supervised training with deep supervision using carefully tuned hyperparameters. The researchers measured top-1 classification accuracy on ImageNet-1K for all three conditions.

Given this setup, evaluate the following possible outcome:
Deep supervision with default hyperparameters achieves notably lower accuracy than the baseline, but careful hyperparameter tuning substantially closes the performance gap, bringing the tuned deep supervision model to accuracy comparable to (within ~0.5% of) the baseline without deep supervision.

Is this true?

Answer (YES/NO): NO